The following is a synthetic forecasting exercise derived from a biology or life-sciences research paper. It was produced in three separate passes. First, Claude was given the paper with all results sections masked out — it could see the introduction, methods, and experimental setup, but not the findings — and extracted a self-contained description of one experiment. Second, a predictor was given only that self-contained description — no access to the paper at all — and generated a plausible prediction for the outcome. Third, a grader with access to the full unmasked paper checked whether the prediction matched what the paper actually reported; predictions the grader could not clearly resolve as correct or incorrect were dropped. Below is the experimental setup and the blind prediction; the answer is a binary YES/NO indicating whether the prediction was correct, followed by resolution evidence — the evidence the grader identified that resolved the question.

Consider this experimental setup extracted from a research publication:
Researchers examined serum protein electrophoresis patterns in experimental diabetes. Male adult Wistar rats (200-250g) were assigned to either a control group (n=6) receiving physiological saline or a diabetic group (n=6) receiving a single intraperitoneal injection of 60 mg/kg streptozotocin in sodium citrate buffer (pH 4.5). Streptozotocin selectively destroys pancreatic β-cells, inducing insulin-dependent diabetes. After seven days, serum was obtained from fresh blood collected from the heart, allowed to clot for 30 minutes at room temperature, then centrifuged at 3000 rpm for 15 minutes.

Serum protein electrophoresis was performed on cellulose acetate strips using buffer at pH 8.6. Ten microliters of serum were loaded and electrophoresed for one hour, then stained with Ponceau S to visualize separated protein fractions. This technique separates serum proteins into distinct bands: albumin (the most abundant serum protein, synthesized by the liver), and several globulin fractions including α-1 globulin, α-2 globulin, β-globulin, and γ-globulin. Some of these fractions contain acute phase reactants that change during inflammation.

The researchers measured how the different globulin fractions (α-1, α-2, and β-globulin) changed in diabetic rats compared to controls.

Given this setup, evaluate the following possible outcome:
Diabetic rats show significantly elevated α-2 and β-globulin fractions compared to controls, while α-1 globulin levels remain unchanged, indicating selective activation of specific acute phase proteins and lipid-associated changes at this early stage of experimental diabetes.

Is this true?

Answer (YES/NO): NO